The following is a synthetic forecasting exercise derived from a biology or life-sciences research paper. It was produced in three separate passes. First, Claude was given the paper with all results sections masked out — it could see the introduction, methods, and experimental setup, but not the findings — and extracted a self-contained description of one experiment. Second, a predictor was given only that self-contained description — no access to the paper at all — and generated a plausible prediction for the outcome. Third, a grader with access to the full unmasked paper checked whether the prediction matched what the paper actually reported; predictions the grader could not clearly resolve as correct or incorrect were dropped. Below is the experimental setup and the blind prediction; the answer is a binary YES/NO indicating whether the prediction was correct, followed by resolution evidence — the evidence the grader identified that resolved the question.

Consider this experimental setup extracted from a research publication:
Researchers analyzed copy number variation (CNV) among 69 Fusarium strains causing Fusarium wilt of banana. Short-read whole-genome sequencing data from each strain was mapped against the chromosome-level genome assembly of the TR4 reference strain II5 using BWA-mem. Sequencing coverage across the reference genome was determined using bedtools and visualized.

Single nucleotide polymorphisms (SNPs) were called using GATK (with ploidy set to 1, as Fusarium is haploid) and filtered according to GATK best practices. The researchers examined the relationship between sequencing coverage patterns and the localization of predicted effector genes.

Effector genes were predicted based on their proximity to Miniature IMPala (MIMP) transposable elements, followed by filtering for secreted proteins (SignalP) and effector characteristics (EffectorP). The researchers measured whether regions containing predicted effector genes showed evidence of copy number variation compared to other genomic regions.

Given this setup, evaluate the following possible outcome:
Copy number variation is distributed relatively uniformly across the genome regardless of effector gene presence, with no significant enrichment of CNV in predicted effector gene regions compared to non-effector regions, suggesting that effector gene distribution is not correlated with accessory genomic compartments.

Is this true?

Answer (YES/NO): NO